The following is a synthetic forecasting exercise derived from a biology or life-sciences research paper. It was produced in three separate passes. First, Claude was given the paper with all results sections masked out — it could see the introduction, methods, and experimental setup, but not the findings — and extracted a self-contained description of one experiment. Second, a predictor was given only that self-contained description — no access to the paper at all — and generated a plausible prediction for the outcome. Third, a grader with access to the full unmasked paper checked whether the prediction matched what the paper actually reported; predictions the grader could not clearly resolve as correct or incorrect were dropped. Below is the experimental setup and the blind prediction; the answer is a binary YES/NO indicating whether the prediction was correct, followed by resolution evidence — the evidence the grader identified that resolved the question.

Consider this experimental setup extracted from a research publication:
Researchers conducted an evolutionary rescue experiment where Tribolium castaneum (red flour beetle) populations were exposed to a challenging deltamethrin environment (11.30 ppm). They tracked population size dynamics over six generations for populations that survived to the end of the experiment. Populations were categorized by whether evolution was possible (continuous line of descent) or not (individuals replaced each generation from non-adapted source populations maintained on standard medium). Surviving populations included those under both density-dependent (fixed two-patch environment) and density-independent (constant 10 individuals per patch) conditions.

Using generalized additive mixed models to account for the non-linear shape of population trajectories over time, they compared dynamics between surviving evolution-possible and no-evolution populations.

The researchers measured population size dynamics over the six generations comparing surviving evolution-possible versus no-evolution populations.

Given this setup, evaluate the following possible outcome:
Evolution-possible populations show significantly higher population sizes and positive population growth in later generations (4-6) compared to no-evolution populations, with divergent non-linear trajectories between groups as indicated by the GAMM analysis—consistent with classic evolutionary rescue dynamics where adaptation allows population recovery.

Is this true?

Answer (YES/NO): YES